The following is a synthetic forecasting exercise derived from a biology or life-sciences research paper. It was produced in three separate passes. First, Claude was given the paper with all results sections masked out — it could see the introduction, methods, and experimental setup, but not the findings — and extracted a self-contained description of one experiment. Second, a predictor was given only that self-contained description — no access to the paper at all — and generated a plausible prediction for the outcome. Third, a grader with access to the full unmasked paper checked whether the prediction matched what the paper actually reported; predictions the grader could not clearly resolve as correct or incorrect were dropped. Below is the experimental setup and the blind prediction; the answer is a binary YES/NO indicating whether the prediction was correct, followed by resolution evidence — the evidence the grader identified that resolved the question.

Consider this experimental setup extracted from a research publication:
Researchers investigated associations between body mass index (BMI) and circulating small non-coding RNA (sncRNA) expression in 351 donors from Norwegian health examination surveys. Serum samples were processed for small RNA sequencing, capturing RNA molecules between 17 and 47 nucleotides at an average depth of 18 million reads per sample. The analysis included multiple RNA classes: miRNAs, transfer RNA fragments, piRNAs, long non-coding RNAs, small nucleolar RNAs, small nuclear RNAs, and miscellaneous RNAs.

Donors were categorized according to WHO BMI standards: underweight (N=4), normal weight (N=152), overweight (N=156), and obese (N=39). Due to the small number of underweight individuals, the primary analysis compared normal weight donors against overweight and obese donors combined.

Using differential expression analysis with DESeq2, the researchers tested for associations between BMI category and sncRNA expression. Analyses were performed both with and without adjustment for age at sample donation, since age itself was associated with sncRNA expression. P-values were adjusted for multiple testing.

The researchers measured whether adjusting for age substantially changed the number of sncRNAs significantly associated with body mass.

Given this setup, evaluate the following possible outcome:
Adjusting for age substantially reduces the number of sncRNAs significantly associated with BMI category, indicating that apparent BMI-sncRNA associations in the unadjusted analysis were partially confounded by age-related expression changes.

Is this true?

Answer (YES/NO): NO